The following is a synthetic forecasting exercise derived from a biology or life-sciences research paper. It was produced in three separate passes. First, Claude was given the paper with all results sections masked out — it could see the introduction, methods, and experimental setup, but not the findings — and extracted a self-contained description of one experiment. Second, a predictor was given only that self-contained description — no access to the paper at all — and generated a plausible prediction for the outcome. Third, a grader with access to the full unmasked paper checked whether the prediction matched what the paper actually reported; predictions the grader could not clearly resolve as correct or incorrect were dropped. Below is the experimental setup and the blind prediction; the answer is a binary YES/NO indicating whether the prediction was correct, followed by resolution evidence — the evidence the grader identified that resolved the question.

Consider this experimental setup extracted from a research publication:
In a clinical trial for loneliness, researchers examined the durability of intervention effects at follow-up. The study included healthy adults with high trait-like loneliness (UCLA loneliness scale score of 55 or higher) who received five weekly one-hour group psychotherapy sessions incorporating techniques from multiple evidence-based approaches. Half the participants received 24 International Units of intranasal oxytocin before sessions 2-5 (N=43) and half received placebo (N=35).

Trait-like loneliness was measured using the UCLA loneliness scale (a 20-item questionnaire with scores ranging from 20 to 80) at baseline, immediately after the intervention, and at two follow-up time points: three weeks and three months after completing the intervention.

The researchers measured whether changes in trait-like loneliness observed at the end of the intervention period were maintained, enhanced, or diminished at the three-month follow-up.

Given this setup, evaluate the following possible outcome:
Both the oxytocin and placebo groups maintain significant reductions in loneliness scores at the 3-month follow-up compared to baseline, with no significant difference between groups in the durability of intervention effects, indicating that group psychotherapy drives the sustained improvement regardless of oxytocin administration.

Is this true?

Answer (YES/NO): YES